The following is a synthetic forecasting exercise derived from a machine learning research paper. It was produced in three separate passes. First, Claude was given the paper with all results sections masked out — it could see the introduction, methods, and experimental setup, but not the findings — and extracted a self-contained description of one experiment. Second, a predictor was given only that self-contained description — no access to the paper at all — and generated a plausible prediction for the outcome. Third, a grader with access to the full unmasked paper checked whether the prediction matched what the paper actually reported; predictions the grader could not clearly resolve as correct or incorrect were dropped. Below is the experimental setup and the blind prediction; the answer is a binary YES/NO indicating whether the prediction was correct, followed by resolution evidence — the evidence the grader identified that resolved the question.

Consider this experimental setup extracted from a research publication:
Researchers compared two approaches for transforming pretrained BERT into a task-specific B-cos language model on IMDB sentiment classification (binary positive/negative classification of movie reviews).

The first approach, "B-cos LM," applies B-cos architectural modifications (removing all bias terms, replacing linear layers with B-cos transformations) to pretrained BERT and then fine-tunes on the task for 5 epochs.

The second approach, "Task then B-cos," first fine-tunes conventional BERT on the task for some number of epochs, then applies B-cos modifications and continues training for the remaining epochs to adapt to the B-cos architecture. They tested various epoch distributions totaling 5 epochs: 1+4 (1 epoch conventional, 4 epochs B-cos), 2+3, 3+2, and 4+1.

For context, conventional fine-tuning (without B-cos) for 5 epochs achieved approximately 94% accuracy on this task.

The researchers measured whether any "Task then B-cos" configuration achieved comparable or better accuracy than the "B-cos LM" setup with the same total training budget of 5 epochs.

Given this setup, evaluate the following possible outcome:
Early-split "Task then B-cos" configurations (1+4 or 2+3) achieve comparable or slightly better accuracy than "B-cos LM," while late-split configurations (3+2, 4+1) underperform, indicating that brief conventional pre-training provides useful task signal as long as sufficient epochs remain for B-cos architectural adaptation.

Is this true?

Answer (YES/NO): NO